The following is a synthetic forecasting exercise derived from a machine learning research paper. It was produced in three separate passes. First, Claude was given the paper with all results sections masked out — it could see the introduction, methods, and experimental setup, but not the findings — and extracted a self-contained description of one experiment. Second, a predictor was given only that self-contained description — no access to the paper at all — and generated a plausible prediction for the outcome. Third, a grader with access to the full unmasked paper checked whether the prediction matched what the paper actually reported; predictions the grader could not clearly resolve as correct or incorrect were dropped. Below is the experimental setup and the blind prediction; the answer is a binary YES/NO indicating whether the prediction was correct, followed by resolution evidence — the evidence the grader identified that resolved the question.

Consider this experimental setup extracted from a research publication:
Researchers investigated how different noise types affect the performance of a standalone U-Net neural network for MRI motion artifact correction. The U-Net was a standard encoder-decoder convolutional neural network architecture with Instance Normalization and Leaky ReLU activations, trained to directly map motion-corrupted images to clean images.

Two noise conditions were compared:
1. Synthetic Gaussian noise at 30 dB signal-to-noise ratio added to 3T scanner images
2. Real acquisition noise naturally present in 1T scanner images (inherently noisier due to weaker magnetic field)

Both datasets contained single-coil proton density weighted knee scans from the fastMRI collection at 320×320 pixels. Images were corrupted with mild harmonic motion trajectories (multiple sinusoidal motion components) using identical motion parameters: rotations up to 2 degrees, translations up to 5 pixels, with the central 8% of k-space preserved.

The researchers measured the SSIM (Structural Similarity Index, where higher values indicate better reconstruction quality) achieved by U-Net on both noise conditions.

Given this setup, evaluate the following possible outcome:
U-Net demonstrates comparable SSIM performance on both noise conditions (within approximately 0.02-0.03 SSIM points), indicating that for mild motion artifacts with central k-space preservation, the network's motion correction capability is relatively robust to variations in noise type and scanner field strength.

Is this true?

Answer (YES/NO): NO